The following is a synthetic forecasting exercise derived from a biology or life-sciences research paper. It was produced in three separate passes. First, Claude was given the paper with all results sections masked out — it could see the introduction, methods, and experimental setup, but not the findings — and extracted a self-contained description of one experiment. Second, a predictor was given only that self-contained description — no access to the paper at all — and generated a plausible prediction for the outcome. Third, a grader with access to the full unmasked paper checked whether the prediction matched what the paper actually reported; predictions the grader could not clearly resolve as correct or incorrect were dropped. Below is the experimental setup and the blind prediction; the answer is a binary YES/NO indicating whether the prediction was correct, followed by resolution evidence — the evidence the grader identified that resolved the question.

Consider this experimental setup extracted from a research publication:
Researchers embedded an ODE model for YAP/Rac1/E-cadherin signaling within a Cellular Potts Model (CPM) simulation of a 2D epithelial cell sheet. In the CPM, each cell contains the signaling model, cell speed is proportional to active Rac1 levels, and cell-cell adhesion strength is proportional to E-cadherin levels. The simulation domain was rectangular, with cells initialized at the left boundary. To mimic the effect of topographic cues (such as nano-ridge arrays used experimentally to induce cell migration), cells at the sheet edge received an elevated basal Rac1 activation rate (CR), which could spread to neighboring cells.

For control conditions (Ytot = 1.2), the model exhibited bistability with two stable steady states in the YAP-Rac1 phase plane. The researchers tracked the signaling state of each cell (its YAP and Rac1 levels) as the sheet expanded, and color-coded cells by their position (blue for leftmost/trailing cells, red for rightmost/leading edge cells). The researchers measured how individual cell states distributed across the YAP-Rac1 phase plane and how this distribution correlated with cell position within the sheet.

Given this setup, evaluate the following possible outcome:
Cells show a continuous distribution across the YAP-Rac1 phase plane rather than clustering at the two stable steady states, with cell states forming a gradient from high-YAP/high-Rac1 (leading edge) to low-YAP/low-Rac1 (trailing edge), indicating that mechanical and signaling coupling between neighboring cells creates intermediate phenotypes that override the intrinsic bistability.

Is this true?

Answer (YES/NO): NO